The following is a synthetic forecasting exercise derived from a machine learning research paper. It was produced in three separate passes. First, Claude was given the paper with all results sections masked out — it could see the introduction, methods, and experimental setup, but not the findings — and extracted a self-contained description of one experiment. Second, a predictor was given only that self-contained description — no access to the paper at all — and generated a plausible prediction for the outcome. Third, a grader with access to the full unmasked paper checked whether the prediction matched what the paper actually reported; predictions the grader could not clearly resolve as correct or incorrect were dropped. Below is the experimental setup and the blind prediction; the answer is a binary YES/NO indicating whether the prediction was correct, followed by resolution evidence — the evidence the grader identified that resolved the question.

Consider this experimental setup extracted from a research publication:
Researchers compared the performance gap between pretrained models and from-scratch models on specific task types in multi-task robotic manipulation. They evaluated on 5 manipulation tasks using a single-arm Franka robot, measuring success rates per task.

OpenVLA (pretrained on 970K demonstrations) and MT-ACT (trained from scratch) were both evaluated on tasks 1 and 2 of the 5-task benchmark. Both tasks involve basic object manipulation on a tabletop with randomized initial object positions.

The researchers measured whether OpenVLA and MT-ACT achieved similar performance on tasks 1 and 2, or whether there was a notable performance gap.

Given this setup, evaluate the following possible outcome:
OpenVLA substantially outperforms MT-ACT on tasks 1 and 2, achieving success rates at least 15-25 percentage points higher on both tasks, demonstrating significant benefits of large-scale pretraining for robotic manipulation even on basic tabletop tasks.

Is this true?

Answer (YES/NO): NO